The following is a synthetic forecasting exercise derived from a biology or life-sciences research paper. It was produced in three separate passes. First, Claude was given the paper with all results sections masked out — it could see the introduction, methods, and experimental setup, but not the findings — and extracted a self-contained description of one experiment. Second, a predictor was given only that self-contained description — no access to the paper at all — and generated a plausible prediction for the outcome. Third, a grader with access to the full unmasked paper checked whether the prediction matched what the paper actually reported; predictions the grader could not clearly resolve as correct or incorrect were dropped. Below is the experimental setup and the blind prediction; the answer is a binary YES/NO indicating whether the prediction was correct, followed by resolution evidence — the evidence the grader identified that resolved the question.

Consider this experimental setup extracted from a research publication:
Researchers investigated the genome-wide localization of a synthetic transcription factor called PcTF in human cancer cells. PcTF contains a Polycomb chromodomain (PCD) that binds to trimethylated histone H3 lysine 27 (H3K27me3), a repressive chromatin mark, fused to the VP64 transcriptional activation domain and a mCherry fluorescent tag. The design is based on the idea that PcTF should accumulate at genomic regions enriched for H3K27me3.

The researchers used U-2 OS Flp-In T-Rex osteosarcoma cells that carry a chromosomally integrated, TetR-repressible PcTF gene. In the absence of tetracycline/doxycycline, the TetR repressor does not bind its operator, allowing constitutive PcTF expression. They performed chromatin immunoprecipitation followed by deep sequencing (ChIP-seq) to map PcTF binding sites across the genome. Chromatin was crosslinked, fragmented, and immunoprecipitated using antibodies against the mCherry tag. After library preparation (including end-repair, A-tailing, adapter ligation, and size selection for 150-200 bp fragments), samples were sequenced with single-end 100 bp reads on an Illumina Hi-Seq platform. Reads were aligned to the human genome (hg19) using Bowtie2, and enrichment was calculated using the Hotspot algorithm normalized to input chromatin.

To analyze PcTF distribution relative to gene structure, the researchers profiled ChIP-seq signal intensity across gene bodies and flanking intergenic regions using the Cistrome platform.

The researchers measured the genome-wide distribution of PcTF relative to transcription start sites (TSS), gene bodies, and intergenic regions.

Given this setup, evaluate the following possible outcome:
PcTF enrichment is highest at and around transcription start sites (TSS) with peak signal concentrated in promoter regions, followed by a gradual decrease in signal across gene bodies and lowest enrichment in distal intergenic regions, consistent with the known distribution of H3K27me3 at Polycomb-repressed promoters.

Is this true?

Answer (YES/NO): NO